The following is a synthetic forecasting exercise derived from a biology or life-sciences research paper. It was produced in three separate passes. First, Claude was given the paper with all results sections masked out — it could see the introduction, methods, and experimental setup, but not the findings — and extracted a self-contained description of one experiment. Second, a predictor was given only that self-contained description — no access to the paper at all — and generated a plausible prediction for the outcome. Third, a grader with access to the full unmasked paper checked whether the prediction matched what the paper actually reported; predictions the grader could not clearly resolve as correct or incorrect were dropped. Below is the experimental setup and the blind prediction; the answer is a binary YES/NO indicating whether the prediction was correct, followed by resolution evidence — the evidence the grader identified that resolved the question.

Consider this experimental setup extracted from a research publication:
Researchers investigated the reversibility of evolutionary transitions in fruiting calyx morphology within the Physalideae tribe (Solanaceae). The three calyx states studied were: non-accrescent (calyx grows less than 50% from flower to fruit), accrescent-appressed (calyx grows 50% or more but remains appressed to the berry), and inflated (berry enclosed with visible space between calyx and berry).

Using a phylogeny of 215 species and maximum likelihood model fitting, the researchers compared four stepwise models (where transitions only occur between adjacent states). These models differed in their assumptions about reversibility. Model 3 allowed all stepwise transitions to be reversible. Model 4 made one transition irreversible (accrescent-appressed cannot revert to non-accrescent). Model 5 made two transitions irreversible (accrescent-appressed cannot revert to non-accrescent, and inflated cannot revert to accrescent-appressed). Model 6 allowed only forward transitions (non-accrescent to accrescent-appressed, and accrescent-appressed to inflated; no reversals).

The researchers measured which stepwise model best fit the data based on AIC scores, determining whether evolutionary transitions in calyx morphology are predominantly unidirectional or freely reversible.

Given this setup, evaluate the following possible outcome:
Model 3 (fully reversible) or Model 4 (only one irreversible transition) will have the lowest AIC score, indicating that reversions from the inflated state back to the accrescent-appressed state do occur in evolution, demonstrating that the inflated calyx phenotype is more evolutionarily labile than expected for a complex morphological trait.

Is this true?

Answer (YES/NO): YES